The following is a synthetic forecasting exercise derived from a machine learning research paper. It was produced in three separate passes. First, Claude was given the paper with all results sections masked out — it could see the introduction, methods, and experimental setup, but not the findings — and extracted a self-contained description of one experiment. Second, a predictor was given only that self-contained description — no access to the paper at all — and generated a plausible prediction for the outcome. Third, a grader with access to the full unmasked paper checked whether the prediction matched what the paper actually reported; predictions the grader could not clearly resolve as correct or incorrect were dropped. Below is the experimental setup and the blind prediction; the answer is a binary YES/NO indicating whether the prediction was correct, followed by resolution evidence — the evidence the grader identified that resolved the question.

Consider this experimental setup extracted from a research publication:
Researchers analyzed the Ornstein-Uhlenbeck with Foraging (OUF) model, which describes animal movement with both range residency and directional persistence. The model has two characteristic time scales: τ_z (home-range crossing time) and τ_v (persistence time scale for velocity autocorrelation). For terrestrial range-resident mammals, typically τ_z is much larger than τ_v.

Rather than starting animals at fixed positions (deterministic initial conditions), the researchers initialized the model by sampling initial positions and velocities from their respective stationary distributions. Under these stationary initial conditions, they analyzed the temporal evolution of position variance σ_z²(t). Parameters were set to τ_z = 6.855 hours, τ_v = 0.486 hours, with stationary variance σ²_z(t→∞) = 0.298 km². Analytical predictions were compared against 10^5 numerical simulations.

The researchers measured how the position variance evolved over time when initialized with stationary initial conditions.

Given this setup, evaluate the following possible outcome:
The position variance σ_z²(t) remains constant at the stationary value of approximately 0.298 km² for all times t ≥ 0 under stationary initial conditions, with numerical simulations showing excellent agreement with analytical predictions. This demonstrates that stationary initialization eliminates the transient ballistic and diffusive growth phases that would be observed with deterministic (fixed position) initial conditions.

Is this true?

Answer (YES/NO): NO